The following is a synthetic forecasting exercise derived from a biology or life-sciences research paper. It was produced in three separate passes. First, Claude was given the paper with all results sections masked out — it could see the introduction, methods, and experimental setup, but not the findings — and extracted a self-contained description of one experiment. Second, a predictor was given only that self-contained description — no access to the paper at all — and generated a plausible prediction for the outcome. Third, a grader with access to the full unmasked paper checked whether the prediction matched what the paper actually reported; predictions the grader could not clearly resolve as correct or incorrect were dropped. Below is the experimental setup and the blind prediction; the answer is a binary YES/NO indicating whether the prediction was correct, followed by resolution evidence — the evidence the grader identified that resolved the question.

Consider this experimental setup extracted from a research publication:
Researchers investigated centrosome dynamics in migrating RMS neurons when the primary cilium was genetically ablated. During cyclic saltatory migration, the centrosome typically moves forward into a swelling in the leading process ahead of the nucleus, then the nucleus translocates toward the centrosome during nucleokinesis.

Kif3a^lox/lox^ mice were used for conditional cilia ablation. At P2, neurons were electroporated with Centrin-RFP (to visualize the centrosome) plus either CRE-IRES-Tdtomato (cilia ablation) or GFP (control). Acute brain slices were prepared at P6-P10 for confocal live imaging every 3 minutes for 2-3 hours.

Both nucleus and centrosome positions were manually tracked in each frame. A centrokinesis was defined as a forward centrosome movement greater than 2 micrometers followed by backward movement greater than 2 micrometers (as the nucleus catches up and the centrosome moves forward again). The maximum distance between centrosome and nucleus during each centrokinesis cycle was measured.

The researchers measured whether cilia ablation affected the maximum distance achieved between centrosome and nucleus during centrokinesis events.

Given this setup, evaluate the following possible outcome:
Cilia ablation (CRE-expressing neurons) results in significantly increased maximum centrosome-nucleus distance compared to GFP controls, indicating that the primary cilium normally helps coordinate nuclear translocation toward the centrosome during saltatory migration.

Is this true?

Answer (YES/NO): NO